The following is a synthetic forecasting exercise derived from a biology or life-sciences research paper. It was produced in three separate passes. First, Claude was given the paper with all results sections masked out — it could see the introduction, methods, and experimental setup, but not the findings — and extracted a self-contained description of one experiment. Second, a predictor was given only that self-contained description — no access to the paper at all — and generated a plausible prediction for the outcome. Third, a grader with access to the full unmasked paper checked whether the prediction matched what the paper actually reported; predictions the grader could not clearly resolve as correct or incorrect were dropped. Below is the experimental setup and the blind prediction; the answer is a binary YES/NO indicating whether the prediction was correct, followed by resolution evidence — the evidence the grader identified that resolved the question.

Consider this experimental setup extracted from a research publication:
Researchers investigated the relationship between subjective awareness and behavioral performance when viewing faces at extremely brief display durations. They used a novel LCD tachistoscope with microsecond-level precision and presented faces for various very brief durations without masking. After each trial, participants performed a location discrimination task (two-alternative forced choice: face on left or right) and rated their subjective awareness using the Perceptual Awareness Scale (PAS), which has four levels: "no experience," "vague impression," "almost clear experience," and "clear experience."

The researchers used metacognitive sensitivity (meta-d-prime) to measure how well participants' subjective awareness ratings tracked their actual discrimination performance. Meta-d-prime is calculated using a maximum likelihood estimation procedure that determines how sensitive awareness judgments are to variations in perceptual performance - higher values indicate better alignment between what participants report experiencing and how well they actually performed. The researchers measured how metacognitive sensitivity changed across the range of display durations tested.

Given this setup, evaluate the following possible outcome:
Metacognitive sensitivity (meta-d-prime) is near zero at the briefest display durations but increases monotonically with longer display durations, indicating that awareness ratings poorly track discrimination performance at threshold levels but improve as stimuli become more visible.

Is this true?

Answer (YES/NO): NO